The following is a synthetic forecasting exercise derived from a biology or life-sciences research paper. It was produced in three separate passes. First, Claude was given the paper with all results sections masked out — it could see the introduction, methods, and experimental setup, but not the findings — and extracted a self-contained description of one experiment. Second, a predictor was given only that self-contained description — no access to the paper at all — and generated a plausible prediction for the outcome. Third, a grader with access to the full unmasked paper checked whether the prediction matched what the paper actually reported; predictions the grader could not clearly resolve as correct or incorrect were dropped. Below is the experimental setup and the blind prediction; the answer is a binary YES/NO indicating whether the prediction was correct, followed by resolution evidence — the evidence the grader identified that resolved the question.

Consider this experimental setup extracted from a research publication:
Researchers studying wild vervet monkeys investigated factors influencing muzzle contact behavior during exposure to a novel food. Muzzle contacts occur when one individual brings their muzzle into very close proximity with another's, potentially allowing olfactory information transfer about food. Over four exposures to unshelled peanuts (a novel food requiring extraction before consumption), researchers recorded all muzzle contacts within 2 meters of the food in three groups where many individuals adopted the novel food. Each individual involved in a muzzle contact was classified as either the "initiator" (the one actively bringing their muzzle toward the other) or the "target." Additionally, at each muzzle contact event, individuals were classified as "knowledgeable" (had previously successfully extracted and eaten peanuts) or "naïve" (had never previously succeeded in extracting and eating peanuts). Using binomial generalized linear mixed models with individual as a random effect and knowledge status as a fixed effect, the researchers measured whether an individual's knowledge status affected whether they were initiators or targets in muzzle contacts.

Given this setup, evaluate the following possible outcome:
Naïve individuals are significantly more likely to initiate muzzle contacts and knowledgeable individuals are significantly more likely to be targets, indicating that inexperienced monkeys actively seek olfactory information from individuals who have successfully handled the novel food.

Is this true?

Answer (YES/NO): YES